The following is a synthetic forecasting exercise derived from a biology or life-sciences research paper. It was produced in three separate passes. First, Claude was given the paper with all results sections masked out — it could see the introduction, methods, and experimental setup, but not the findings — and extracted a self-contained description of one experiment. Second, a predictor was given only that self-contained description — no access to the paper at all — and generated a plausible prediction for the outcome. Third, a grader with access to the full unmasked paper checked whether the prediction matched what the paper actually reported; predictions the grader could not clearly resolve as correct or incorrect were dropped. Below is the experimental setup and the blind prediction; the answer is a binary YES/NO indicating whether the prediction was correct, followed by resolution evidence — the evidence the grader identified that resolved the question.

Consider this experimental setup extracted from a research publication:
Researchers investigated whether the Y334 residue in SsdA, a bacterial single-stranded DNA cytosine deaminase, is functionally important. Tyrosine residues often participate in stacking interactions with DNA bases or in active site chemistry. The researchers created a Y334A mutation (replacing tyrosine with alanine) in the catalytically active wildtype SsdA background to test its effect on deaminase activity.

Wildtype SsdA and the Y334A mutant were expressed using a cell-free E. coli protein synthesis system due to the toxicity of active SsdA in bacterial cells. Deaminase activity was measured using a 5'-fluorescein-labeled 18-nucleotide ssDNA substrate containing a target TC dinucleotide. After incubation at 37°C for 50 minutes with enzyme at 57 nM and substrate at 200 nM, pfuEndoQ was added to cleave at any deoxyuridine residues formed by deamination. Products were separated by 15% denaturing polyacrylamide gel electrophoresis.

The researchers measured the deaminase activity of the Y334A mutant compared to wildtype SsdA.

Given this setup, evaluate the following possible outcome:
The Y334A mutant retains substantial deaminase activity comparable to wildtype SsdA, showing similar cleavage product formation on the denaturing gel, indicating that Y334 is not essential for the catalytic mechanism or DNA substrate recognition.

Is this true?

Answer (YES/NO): NO